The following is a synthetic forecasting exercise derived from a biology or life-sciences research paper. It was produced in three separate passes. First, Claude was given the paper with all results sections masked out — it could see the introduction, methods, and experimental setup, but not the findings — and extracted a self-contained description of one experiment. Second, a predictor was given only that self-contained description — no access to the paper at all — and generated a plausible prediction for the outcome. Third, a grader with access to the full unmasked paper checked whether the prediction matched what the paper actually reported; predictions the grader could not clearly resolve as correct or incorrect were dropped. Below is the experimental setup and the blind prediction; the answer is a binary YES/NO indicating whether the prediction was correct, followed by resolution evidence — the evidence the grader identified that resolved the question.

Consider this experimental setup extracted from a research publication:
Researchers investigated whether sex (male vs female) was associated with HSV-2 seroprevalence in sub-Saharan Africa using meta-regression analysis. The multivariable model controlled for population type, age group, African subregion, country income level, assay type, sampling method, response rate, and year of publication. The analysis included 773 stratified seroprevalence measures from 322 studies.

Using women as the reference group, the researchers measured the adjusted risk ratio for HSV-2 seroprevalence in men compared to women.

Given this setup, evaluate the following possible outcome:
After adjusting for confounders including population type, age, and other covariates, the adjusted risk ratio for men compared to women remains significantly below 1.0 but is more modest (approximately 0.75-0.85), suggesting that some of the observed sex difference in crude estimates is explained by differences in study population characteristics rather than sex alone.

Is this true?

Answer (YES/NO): NO